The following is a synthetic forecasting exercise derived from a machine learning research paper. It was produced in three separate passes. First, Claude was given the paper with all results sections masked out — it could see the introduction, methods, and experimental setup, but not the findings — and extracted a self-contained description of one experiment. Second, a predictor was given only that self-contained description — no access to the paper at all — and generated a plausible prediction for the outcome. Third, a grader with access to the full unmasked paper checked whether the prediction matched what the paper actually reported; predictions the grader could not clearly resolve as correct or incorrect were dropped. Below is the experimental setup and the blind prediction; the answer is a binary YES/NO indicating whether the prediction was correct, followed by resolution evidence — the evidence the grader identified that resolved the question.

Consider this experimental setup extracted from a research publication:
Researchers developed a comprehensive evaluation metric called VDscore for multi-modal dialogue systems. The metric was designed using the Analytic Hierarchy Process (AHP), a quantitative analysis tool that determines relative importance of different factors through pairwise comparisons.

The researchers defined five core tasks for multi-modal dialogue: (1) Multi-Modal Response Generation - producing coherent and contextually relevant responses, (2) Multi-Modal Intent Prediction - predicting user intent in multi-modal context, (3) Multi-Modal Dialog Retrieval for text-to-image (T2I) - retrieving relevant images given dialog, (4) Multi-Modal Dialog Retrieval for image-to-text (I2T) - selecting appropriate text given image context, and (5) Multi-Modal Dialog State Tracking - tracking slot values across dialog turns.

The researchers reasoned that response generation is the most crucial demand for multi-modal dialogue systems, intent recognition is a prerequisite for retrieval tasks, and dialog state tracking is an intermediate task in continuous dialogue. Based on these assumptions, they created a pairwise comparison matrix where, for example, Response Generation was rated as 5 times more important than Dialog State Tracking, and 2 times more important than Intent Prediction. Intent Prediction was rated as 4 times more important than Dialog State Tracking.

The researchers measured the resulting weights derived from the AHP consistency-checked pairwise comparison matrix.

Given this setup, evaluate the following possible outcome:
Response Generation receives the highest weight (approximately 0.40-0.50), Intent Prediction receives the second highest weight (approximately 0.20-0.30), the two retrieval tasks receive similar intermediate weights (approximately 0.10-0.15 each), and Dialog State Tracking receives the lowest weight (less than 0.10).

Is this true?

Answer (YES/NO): YES